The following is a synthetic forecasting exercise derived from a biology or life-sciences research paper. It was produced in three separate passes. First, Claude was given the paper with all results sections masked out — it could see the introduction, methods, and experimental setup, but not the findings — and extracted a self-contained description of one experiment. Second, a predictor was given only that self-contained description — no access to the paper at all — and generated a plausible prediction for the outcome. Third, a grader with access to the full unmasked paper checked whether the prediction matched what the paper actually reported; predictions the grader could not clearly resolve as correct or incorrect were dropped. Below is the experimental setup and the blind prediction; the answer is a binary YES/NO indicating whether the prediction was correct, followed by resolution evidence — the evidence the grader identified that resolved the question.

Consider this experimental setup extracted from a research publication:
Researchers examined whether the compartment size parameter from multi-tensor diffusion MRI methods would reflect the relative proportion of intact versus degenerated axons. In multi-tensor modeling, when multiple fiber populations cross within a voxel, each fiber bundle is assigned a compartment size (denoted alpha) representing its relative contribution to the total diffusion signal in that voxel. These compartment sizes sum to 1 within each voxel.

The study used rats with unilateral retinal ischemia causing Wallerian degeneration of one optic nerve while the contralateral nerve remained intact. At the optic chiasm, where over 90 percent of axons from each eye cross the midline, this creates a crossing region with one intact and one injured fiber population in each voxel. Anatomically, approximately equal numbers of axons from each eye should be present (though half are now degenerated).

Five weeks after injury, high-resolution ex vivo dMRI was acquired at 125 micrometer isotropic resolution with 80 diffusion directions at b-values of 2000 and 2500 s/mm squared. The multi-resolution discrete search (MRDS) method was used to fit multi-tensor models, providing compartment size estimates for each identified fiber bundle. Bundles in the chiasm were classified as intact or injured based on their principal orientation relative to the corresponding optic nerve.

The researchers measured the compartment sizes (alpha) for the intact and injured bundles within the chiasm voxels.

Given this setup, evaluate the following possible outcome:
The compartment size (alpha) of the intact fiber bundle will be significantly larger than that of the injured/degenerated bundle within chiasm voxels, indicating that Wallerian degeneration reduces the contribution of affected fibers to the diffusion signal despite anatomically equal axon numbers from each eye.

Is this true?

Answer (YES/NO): YES